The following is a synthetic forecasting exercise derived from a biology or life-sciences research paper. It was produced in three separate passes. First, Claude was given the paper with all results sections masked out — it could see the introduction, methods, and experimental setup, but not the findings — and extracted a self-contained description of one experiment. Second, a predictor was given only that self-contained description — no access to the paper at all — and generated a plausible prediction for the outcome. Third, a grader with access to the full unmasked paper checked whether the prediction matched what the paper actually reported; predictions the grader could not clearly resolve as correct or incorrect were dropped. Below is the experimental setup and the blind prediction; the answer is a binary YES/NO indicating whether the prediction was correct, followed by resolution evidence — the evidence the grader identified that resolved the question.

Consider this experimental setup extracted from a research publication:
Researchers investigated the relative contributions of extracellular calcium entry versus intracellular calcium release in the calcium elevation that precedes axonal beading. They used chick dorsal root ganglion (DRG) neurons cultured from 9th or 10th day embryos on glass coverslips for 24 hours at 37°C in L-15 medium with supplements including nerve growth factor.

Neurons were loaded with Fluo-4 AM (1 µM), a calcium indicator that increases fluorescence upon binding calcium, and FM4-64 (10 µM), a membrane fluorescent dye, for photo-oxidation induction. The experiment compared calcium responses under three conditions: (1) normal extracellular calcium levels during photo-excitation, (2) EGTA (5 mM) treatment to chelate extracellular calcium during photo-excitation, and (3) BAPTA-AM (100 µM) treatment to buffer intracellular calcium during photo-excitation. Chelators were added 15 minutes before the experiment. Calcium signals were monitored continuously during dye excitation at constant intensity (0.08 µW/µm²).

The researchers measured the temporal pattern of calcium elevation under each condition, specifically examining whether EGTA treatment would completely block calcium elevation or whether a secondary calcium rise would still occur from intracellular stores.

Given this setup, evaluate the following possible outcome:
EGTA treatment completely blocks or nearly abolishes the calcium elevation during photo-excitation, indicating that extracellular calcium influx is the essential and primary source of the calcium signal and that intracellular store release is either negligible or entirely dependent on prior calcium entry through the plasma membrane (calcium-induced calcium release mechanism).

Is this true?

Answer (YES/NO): NO